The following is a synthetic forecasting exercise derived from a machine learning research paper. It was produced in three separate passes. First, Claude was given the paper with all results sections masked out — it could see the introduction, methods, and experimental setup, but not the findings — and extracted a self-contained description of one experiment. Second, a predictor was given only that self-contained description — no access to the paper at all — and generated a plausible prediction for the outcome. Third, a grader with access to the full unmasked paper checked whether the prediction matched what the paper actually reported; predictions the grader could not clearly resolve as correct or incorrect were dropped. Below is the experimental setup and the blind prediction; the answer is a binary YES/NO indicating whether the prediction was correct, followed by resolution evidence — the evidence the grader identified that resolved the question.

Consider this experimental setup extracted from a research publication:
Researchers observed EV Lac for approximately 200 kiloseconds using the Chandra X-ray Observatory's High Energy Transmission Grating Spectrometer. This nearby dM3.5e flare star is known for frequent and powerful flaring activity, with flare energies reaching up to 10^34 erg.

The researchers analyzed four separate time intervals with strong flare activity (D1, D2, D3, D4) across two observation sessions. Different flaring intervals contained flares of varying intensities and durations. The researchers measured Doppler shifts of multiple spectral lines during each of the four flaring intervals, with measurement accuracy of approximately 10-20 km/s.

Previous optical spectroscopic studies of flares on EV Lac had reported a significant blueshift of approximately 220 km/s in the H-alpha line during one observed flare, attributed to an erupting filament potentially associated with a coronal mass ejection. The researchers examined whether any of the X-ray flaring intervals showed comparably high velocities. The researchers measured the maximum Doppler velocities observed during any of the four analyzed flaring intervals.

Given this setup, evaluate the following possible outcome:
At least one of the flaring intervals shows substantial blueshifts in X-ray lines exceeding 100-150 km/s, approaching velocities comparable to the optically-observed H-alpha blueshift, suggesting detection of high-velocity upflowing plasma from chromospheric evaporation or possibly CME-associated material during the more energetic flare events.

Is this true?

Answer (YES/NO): NO